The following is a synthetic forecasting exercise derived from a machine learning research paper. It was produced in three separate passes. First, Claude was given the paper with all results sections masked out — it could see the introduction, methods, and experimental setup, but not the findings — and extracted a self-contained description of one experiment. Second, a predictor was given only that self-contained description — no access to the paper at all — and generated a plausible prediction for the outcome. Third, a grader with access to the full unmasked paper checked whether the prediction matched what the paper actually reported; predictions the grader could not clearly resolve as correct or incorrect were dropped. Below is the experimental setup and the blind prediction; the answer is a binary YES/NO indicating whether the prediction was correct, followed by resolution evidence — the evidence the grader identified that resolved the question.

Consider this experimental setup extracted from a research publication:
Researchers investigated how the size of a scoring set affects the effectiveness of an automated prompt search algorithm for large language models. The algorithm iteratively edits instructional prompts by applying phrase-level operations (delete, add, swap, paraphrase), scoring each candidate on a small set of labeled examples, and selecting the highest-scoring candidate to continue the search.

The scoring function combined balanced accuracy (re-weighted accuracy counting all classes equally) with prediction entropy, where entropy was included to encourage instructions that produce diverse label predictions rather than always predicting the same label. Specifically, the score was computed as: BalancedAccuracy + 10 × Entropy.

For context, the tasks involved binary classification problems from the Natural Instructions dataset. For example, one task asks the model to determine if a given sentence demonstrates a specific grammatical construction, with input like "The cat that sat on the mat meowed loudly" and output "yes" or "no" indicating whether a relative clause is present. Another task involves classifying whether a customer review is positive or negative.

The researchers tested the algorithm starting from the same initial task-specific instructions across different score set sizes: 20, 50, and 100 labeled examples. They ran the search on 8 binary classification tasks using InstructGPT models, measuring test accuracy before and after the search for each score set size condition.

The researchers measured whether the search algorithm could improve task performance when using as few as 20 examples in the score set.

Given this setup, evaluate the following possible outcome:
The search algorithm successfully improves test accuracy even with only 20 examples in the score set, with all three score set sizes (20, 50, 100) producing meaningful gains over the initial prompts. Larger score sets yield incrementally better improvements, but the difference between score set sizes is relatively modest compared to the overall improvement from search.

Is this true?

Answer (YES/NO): NO